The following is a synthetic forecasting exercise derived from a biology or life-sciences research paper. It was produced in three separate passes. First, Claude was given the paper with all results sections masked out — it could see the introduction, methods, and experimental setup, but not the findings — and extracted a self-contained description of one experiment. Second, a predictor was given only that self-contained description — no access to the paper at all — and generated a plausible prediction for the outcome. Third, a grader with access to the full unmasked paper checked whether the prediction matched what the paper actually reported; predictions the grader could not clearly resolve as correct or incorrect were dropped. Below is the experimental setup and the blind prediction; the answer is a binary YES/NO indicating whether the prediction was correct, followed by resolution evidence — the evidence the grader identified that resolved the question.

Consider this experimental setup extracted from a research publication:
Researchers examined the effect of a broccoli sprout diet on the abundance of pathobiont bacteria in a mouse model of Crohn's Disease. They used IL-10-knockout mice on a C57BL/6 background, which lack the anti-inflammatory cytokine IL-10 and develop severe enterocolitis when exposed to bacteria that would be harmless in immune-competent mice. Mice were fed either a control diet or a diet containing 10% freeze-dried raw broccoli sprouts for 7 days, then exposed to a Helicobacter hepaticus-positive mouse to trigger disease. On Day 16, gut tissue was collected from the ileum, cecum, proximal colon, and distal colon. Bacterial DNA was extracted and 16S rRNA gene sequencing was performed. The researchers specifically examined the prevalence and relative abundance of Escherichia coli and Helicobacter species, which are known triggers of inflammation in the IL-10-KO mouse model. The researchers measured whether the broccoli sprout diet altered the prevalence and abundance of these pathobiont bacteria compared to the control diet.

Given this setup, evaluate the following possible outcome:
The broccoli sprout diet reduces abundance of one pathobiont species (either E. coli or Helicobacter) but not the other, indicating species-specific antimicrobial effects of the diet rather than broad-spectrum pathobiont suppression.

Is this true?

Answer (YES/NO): NO